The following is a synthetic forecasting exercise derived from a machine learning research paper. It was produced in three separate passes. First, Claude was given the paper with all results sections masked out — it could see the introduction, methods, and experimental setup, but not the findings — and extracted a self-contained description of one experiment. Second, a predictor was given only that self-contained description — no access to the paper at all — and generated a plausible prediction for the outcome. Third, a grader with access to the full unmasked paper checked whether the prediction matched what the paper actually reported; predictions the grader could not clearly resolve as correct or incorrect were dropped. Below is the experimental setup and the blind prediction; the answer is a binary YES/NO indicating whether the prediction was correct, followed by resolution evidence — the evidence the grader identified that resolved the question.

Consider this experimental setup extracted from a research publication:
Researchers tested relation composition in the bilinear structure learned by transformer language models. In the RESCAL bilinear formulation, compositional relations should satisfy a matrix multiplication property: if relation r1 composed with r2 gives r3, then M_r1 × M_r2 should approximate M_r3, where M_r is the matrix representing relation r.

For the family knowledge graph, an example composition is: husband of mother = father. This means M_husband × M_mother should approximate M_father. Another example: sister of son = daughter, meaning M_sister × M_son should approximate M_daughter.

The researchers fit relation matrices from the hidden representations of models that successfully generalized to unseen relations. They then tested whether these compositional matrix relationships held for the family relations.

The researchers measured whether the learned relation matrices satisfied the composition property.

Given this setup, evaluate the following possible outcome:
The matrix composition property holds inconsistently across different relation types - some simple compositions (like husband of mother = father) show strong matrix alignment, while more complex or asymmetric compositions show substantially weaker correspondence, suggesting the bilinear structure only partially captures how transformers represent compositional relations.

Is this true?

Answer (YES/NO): NO